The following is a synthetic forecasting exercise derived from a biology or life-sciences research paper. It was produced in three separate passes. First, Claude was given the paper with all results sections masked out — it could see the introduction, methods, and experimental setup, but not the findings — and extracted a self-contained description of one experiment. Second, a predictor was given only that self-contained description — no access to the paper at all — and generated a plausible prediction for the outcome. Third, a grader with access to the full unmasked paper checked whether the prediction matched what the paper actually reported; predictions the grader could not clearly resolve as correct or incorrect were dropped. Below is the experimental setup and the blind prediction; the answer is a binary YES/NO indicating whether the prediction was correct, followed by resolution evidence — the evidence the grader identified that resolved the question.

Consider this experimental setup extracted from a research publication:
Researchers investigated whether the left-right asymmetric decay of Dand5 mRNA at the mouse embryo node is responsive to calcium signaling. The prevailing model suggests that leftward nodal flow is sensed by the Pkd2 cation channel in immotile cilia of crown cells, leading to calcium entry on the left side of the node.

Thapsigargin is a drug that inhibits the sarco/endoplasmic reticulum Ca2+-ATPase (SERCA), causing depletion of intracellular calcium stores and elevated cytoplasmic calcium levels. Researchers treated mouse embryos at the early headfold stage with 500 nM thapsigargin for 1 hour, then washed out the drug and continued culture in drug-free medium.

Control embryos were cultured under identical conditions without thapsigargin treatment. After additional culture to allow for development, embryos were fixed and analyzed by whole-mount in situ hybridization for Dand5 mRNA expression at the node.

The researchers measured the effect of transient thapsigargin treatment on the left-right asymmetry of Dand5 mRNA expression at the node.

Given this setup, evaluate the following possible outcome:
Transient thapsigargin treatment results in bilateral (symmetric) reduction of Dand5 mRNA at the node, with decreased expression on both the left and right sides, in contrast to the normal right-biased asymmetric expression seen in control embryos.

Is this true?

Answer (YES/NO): NO